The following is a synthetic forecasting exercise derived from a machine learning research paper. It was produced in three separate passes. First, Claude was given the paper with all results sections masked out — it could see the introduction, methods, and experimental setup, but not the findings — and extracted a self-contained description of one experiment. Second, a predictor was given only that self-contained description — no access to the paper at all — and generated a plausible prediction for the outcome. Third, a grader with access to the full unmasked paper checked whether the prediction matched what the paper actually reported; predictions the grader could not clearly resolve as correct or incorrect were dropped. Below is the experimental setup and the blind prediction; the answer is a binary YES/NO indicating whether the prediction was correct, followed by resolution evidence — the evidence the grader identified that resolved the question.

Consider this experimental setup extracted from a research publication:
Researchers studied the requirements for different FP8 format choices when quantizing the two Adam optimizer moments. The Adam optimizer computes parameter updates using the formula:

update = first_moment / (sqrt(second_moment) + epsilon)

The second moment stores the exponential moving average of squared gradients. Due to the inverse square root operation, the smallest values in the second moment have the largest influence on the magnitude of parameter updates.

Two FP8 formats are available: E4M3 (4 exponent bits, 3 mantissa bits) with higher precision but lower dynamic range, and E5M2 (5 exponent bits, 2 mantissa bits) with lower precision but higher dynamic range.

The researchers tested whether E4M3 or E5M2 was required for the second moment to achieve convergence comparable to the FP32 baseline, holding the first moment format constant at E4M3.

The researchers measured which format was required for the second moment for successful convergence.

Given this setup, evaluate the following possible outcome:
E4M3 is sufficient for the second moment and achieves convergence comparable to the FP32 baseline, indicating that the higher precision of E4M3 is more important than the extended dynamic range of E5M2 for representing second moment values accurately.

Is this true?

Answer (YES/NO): NO